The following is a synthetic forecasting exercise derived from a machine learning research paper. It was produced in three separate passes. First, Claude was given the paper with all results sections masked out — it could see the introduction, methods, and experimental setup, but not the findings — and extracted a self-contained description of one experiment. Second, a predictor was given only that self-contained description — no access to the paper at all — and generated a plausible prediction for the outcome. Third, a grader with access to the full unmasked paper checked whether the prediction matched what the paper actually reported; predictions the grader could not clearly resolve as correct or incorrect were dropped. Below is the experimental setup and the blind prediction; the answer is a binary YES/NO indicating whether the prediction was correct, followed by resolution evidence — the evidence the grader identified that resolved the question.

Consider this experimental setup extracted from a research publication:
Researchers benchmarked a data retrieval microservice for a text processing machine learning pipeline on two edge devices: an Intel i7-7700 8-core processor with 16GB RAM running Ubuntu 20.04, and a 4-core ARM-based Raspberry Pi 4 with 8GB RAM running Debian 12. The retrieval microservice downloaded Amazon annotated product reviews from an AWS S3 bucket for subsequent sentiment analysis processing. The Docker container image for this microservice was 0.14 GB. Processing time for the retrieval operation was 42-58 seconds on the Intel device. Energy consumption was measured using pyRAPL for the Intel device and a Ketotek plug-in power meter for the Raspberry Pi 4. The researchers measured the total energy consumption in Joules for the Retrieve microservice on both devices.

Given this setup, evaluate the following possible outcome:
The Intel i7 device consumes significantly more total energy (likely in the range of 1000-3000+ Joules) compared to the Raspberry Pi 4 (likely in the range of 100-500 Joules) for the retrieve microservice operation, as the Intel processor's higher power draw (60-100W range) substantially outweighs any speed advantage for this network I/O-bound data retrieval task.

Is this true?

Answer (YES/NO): NO